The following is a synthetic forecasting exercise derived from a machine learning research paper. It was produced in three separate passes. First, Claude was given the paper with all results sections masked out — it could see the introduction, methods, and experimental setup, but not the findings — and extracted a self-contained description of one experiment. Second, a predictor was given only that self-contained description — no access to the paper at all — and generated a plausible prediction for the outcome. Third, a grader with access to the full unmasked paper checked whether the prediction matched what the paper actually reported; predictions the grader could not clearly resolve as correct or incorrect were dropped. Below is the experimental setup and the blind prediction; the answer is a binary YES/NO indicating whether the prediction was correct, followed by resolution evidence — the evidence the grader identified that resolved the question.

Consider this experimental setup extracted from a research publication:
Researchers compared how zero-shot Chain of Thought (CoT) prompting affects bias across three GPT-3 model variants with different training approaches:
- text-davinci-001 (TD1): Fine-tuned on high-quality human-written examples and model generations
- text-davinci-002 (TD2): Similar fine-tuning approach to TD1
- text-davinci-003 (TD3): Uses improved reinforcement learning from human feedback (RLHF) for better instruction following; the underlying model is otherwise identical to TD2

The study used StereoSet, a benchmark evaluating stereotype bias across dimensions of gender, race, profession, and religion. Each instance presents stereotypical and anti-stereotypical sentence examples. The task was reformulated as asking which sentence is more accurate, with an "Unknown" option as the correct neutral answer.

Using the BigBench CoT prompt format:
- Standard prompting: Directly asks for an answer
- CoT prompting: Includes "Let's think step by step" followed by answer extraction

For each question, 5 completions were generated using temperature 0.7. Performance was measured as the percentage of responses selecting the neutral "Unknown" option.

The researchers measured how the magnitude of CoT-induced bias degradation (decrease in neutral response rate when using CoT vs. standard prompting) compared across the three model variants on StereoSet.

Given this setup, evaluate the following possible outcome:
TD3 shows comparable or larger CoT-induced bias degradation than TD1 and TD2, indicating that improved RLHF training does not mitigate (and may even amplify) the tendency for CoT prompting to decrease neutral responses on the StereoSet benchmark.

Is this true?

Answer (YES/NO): NO